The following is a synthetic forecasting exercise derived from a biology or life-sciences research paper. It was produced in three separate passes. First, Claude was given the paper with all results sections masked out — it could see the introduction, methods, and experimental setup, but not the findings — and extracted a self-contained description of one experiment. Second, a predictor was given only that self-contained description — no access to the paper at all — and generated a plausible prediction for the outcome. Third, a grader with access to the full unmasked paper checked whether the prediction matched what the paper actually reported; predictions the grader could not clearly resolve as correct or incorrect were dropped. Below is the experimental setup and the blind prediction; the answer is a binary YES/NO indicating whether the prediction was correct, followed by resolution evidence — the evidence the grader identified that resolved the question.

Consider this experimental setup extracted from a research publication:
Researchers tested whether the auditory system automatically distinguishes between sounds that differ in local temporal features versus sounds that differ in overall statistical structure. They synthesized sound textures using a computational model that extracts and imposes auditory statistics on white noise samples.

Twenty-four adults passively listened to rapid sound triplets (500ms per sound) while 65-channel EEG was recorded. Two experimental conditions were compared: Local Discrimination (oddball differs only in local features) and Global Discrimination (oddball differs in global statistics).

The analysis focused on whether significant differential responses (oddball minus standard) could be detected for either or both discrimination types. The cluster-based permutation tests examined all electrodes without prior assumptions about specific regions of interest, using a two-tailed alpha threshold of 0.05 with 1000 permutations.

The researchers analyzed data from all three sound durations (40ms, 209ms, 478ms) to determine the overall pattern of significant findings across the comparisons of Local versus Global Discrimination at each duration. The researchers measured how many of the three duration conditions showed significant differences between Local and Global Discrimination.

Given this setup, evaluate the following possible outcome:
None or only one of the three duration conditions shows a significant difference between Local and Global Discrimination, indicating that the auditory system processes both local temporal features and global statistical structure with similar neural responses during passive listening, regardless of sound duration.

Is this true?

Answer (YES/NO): NO